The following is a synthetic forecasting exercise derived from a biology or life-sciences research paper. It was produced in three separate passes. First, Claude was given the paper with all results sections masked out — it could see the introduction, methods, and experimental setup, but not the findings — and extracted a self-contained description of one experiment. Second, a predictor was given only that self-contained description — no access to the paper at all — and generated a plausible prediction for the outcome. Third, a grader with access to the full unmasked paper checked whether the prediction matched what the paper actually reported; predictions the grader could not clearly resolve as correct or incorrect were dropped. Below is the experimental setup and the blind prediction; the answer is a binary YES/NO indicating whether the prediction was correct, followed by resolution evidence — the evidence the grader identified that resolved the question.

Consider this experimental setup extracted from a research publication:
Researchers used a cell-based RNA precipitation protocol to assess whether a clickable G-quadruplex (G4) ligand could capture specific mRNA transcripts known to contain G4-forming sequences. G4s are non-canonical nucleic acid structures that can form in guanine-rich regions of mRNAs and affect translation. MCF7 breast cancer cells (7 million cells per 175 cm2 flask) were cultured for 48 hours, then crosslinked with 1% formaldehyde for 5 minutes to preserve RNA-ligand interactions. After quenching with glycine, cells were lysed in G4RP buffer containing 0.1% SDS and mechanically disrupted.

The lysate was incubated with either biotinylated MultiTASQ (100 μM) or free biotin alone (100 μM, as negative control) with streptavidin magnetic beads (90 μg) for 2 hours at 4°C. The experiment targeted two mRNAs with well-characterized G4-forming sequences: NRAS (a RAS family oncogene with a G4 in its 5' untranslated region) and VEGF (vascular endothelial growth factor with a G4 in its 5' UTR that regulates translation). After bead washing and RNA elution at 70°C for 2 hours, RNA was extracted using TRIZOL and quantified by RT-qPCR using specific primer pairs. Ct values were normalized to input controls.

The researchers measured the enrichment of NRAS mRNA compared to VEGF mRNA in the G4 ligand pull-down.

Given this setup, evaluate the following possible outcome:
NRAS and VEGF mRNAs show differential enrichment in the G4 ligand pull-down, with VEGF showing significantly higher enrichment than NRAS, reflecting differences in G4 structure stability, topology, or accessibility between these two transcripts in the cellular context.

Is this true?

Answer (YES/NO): NO